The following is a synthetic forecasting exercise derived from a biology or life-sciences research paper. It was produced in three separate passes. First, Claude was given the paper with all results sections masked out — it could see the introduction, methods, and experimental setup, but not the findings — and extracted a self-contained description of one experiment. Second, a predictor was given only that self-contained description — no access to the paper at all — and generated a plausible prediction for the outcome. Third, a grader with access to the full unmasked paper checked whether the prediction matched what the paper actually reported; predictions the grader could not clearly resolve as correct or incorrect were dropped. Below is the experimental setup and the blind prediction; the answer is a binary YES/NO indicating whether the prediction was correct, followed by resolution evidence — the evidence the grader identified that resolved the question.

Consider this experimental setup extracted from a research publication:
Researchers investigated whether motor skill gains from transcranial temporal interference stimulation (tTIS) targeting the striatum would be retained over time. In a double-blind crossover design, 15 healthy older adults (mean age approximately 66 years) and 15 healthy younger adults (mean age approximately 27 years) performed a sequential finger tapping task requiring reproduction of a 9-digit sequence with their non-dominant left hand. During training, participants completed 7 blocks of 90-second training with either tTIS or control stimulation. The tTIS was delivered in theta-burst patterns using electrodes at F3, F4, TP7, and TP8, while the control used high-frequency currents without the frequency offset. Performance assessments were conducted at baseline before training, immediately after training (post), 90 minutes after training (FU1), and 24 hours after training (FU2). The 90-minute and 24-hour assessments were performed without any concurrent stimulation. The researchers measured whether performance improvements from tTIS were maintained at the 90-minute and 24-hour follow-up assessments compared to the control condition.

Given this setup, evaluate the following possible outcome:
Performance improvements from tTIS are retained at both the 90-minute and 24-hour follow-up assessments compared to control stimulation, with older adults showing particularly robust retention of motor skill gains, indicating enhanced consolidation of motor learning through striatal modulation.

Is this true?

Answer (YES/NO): NO